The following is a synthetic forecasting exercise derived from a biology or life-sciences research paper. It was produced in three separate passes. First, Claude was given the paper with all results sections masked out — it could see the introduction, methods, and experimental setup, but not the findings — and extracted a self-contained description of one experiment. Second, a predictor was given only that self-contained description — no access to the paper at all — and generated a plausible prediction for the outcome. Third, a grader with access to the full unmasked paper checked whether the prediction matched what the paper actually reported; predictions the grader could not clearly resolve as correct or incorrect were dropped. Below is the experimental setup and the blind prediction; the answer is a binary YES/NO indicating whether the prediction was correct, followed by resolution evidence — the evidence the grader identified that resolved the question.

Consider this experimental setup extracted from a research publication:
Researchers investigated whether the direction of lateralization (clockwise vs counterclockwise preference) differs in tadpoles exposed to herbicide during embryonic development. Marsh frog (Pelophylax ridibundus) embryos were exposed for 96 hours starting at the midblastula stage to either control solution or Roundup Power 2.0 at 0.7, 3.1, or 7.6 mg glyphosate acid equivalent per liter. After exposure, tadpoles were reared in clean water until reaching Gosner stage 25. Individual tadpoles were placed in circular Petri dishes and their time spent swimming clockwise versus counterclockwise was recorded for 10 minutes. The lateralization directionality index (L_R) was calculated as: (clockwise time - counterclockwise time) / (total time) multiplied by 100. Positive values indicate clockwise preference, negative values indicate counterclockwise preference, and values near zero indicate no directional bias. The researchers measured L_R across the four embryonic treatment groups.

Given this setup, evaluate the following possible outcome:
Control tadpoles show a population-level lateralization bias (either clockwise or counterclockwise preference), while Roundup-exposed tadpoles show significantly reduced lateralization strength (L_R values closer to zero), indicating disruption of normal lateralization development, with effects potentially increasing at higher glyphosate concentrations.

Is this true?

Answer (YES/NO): NO